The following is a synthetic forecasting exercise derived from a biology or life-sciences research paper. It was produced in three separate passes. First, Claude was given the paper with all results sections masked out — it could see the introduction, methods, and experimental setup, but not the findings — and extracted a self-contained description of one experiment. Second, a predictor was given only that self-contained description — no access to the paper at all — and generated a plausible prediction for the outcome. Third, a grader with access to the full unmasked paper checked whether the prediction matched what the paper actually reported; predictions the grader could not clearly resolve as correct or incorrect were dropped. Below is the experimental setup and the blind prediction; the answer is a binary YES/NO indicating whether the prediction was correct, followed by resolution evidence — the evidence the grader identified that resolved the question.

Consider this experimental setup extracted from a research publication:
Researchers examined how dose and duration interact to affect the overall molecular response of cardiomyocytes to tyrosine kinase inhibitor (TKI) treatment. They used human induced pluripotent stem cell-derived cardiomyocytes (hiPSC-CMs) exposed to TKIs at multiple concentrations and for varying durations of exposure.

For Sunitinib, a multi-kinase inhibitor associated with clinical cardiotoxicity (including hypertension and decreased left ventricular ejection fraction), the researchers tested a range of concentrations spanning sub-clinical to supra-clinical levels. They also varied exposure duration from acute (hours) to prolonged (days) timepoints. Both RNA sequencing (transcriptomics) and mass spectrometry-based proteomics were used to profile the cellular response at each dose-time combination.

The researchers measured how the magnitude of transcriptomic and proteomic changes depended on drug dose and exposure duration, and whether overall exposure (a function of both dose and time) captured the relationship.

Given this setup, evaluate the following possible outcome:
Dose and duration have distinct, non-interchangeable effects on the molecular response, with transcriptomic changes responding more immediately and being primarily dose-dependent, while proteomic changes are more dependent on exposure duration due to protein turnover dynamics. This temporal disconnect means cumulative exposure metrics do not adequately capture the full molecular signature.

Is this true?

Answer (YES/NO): NO